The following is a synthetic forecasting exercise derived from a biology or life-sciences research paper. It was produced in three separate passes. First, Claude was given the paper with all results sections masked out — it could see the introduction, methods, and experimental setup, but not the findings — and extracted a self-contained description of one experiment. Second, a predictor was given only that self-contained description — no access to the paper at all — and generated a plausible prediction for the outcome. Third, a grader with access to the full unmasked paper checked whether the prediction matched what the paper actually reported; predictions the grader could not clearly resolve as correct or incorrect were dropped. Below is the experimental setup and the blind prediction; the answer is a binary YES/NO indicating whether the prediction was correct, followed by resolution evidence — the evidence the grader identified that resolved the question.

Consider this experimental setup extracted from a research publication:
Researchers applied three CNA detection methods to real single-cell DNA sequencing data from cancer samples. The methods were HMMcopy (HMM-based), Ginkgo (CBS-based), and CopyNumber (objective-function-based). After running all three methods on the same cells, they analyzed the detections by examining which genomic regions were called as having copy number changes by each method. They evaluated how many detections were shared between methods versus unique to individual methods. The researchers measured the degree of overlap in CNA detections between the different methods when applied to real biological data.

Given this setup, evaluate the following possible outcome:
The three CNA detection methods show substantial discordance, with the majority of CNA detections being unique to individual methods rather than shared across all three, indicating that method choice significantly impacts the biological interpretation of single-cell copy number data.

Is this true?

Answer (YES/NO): YES